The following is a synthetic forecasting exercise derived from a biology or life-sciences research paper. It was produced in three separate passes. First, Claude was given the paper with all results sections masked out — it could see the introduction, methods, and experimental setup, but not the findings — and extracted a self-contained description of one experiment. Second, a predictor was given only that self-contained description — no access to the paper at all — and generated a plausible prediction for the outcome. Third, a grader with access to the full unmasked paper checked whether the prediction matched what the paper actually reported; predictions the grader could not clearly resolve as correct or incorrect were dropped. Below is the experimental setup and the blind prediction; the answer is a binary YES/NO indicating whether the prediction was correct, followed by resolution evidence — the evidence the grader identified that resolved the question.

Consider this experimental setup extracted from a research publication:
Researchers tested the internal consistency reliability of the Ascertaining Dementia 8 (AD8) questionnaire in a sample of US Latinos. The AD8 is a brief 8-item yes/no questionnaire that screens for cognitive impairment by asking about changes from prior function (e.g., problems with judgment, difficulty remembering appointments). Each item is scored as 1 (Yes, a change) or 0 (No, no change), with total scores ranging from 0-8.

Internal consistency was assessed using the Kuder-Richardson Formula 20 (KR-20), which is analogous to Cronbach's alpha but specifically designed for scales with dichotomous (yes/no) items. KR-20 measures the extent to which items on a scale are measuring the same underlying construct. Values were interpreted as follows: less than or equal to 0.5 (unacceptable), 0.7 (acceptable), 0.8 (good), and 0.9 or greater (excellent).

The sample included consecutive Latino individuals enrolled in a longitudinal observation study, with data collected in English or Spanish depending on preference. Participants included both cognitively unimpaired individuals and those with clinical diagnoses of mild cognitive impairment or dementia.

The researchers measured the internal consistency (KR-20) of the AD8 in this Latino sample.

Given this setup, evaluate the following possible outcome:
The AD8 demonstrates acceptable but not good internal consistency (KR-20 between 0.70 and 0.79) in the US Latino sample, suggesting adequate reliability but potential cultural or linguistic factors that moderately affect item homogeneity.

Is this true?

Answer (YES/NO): NO